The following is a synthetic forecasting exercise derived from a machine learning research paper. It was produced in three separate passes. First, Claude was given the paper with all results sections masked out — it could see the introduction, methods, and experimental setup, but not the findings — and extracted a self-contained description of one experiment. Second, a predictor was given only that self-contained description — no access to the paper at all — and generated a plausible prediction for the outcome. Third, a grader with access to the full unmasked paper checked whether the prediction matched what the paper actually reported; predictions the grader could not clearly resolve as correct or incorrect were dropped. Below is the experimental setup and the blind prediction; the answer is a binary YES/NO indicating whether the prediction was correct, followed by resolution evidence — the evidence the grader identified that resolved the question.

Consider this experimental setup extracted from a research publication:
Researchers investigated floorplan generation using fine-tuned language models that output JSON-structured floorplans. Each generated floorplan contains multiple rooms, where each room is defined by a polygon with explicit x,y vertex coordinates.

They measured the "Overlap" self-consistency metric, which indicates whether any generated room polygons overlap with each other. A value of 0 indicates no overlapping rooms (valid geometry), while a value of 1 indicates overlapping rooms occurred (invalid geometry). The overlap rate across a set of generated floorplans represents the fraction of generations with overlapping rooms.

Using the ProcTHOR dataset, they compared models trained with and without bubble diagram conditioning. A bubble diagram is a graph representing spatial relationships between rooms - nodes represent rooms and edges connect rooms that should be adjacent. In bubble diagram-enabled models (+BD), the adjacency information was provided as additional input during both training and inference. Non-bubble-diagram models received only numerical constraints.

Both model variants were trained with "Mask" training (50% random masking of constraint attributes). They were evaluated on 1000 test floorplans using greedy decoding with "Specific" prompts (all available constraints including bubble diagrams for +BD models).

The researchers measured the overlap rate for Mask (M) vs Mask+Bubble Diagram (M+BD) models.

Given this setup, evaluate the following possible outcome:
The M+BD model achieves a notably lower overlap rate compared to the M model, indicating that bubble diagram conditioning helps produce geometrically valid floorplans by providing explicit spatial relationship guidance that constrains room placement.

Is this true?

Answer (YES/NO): NO